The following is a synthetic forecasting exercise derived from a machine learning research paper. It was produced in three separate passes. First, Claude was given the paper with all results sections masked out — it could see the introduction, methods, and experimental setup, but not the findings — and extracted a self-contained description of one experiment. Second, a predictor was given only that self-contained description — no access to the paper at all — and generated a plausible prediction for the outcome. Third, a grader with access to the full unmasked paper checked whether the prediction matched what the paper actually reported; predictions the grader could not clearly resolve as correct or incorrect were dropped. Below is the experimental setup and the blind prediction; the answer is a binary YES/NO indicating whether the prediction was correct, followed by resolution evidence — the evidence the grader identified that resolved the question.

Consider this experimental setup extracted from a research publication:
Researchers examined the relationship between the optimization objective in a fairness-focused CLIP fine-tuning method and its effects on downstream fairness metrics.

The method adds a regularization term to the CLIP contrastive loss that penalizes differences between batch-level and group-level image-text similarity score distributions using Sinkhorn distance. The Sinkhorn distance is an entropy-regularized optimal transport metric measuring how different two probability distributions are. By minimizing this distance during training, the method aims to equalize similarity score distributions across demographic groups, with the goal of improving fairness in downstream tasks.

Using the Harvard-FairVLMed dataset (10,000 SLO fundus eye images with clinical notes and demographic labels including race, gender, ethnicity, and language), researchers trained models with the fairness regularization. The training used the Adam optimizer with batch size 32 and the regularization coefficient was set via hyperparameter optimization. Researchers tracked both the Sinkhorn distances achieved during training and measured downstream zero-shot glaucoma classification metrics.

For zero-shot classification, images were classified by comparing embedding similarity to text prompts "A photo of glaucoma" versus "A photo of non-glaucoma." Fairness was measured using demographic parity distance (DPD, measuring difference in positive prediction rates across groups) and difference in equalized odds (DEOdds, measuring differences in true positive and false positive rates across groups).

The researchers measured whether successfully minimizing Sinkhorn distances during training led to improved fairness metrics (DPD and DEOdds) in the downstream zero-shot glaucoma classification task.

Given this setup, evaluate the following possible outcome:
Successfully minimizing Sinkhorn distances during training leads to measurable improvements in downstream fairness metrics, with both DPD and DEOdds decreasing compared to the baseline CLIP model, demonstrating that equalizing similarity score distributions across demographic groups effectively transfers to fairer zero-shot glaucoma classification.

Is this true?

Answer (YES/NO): NO